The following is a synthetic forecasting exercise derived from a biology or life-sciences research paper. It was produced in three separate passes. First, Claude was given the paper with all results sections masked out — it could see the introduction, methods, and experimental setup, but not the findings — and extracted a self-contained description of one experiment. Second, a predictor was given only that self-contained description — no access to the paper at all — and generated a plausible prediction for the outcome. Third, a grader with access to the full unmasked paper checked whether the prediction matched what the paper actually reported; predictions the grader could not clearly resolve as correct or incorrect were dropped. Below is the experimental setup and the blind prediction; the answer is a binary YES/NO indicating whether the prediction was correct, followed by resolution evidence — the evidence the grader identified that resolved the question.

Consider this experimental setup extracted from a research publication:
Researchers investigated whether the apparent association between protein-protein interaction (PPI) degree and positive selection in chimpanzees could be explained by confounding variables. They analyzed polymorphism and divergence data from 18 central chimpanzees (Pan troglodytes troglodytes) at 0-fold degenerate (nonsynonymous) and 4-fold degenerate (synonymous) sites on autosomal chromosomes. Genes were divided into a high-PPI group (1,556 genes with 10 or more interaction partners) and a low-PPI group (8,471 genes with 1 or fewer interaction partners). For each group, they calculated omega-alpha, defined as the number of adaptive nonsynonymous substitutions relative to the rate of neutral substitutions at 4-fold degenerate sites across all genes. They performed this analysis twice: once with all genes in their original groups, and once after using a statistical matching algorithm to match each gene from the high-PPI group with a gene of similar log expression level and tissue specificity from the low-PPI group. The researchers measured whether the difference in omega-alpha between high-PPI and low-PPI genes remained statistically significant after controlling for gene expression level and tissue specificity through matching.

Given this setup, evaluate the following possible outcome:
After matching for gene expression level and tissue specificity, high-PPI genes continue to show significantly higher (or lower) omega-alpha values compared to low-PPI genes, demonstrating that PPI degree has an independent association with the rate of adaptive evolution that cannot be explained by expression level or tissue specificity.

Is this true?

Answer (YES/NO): NO